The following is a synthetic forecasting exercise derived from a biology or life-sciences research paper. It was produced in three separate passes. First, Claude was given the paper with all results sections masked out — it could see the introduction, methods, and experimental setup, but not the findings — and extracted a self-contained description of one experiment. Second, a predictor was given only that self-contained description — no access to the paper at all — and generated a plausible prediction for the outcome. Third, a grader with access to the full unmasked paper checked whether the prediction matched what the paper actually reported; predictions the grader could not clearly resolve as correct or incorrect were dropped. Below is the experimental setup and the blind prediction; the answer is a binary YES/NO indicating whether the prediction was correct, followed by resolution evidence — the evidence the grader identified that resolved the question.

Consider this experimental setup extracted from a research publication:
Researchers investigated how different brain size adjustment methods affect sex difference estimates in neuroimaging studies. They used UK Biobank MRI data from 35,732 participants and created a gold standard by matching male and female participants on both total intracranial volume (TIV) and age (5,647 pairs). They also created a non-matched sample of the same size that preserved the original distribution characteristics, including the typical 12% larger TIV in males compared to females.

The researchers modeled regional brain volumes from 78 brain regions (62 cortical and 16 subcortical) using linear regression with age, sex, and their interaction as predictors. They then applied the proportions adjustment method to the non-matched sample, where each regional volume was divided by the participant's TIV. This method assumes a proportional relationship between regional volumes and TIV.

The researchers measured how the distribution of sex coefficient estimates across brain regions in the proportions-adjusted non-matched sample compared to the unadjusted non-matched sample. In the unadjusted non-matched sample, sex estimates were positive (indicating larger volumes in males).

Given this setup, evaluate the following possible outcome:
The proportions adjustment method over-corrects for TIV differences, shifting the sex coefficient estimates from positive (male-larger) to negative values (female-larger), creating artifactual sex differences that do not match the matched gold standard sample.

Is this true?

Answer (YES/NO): YES